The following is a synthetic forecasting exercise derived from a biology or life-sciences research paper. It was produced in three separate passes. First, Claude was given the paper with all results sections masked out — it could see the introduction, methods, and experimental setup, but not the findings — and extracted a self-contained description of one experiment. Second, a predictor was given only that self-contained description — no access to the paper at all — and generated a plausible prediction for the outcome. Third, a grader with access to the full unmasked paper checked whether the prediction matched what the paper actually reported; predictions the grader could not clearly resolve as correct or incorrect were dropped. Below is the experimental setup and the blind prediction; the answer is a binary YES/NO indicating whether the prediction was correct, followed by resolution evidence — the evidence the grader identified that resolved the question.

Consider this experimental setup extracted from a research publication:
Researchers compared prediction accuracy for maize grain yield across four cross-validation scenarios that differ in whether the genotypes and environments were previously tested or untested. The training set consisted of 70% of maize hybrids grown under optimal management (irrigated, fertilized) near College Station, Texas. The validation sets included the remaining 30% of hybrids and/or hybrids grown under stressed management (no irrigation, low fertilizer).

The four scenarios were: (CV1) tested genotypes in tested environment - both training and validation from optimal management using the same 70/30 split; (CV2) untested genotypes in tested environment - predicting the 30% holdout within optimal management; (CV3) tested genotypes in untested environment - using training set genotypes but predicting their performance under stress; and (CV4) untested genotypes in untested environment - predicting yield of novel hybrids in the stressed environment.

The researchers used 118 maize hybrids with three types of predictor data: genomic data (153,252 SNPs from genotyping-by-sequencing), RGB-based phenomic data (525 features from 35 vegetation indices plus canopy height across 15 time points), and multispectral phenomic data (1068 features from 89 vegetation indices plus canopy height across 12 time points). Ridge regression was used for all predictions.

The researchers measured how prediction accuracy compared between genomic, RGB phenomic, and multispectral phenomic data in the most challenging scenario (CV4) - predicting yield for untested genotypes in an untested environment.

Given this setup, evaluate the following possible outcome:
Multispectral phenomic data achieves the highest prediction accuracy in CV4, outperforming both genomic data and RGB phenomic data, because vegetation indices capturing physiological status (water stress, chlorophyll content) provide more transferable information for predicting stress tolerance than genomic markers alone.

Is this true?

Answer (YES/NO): NO